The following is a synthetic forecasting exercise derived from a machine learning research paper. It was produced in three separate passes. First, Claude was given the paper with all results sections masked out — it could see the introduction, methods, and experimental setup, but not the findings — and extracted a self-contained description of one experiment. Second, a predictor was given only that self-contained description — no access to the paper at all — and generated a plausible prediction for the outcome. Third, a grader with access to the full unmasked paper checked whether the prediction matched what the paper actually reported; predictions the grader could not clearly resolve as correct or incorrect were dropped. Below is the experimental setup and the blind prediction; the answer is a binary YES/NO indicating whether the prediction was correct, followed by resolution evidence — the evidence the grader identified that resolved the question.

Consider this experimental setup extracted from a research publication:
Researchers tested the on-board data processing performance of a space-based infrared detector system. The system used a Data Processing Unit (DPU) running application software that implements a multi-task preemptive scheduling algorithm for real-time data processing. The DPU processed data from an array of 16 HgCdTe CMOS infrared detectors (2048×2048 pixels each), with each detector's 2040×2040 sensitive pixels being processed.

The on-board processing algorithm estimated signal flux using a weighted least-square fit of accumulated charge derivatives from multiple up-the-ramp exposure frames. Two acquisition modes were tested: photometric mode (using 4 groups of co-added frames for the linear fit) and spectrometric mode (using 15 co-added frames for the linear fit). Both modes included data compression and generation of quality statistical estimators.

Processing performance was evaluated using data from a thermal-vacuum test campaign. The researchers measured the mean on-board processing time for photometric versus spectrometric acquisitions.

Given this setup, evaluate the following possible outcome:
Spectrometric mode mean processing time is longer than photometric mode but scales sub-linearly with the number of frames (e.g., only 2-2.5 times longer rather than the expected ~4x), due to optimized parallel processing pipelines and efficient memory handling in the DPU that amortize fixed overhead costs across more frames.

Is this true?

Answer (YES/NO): YES